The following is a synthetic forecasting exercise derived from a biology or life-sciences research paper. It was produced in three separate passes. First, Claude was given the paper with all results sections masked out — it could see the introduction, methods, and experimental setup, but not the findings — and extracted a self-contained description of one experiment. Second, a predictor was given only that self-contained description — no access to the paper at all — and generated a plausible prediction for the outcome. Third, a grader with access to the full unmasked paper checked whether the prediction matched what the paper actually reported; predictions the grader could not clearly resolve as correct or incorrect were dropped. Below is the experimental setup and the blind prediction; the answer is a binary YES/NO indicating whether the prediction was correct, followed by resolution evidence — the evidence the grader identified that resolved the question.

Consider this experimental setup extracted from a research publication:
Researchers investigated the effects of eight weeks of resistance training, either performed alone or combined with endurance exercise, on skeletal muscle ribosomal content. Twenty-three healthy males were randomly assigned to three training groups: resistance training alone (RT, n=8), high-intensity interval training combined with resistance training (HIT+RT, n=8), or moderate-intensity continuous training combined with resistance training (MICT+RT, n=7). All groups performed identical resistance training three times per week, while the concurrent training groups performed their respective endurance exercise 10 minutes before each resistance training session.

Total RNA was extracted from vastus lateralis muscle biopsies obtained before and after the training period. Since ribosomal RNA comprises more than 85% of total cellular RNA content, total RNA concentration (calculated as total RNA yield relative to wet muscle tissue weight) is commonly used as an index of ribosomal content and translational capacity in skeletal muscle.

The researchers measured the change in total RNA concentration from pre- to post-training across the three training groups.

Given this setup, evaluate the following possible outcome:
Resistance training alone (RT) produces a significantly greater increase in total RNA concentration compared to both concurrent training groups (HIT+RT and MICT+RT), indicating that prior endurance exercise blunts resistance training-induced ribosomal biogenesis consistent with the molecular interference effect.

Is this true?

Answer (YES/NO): NO